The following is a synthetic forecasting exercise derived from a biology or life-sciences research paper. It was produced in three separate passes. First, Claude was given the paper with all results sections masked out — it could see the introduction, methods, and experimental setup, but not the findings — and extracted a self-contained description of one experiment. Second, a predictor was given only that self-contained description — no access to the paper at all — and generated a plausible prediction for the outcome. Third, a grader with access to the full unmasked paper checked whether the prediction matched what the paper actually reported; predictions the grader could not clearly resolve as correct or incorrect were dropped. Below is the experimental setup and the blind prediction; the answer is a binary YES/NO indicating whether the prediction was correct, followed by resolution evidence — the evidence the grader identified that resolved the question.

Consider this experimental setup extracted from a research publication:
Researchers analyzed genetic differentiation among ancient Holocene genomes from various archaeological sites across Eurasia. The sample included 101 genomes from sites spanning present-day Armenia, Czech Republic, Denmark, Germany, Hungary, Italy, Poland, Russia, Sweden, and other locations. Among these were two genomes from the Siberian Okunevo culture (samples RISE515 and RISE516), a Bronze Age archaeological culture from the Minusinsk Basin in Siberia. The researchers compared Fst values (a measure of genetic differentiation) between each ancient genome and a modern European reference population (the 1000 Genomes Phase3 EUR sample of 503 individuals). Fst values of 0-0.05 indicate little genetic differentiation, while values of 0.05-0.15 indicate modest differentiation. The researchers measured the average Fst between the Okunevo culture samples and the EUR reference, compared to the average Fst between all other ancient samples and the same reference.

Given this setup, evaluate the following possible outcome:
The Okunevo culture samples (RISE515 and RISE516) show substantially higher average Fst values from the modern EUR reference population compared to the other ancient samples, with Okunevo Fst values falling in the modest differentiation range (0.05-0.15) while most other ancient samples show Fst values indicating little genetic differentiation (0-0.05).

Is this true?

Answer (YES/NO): YES